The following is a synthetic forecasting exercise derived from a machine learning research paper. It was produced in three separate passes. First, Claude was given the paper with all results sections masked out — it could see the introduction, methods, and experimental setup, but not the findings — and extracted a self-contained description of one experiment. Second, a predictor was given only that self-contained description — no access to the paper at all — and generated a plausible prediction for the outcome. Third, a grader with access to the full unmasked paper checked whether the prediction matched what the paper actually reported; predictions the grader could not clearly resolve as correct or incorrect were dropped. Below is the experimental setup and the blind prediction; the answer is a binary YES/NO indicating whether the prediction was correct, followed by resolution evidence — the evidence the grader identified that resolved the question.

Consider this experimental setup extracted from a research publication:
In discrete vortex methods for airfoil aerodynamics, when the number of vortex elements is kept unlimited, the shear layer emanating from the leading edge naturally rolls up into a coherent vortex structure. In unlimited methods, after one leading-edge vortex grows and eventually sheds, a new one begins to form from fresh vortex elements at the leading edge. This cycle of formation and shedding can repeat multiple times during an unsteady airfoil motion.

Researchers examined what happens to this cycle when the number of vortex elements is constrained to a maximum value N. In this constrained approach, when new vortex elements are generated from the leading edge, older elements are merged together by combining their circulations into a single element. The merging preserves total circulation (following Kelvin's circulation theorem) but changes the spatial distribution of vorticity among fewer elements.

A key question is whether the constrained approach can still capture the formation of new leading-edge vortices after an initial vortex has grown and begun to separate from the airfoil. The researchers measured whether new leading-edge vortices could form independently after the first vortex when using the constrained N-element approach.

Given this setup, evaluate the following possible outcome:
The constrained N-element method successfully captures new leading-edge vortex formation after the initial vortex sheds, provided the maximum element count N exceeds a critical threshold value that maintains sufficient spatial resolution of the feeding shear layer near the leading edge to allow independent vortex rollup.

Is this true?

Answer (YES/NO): NO